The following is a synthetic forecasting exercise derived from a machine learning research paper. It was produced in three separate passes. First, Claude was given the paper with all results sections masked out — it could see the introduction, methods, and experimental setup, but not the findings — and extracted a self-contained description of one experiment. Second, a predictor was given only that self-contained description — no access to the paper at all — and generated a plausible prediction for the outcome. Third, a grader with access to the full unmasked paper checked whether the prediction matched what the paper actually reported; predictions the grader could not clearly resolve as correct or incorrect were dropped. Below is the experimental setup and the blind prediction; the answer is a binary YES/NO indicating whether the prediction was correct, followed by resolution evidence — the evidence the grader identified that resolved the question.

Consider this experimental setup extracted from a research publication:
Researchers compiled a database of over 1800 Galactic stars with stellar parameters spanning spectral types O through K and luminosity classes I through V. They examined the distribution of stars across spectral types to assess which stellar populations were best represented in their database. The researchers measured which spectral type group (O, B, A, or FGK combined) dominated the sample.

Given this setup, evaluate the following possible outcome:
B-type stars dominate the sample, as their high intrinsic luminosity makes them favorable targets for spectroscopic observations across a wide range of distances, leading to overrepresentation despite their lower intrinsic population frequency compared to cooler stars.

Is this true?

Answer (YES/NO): NO